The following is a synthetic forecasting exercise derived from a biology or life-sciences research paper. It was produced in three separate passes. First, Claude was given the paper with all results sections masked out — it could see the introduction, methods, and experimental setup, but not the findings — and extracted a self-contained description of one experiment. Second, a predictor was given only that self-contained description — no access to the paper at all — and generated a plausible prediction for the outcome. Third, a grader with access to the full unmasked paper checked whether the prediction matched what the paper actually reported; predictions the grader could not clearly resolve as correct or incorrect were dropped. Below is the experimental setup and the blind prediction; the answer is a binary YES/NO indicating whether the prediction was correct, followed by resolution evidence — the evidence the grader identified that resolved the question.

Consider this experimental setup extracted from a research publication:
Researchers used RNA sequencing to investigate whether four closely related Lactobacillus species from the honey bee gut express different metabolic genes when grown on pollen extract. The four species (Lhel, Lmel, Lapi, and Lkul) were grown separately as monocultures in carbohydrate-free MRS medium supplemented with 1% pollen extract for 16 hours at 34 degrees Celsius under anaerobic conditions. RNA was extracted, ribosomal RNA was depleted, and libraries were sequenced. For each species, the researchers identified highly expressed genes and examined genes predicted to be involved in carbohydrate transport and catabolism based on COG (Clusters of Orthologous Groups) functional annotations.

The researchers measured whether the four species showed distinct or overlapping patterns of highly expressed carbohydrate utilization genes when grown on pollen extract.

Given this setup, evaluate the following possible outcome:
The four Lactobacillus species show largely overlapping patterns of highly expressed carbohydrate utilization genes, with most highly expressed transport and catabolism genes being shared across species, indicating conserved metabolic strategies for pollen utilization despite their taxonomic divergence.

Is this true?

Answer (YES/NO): NO